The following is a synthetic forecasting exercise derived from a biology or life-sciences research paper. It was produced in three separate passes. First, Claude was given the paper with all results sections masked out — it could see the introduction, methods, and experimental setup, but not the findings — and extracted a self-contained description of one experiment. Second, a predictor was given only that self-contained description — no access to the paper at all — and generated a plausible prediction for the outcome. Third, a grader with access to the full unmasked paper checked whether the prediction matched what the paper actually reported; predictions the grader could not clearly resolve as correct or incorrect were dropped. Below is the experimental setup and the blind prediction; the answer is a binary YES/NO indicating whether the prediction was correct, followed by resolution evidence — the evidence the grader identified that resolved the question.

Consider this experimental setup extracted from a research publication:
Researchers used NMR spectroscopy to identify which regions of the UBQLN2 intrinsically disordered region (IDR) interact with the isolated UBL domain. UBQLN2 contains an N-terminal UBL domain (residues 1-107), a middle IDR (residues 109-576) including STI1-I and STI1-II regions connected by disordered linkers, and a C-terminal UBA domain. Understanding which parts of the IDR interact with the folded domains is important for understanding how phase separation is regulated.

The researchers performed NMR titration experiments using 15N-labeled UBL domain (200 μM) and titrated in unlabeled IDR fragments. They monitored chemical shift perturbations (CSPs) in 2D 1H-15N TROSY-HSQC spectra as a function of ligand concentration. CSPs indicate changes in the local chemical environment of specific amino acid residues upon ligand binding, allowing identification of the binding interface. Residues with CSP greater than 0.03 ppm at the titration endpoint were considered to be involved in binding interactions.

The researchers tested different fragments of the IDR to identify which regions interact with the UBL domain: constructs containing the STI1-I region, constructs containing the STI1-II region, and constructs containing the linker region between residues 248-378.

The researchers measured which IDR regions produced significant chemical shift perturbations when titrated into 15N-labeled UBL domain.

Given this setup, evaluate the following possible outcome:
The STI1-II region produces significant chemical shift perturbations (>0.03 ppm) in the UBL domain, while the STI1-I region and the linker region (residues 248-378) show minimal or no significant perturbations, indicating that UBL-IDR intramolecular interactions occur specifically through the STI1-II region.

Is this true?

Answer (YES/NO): NO